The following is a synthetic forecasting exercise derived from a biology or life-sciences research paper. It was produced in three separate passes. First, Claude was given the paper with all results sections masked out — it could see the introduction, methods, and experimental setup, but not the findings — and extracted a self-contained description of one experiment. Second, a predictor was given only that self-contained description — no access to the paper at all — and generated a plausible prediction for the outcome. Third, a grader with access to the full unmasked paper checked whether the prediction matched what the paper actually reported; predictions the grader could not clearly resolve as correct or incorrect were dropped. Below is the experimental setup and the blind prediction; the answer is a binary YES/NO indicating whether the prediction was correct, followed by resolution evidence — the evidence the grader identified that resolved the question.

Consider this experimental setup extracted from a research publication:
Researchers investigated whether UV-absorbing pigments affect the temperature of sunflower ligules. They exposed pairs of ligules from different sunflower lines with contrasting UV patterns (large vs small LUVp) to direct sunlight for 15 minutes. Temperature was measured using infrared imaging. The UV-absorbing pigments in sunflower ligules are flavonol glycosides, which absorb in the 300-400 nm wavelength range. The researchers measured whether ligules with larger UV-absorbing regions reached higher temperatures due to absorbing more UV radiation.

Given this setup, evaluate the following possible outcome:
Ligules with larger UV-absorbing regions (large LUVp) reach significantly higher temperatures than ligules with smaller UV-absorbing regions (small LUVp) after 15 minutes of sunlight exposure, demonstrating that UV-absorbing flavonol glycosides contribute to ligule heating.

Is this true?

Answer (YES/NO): NO